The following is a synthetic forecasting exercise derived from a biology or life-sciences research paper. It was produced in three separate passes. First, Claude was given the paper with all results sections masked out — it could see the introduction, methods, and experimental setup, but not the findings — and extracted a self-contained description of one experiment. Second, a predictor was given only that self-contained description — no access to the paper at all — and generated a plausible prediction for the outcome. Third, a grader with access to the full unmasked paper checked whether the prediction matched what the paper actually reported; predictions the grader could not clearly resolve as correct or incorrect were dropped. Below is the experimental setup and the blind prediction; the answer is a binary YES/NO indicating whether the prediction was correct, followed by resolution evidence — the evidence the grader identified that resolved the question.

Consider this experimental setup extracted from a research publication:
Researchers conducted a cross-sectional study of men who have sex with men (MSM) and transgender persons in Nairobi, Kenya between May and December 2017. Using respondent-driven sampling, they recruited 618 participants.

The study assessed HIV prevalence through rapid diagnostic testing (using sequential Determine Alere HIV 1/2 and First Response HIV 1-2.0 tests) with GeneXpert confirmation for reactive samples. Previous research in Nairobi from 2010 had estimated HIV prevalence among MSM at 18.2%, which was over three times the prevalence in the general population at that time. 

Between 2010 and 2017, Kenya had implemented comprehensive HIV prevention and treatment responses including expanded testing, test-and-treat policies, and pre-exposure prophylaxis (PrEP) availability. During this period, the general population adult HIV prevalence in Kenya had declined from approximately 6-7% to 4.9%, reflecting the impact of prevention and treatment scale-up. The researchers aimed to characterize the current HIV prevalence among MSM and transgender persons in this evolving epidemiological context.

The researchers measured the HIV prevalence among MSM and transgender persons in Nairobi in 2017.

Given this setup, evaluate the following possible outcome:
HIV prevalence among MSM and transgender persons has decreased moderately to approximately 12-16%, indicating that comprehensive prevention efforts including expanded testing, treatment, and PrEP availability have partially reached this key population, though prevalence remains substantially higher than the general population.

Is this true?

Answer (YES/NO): NO